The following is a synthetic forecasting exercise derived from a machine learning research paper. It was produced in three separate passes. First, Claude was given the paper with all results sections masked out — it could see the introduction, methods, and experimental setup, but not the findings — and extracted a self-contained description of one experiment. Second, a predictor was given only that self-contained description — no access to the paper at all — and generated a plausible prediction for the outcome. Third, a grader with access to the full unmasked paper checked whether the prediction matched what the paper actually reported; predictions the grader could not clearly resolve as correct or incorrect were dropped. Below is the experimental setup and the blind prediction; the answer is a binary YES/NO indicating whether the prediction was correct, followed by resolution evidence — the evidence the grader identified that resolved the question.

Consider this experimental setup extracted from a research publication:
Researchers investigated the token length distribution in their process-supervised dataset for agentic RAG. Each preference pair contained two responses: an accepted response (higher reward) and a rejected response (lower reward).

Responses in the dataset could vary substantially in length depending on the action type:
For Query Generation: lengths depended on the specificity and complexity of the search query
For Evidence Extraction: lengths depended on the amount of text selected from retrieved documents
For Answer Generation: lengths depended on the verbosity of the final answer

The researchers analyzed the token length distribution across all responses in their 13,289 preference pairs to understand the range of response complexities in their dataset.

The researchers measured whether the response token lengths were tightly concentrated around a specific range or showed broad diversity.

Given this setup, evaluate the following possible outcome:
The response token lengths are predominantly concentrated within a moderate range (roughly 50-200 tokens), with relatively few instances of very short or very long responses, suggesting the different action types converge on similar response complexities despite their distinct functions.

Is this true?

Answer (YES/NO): NO